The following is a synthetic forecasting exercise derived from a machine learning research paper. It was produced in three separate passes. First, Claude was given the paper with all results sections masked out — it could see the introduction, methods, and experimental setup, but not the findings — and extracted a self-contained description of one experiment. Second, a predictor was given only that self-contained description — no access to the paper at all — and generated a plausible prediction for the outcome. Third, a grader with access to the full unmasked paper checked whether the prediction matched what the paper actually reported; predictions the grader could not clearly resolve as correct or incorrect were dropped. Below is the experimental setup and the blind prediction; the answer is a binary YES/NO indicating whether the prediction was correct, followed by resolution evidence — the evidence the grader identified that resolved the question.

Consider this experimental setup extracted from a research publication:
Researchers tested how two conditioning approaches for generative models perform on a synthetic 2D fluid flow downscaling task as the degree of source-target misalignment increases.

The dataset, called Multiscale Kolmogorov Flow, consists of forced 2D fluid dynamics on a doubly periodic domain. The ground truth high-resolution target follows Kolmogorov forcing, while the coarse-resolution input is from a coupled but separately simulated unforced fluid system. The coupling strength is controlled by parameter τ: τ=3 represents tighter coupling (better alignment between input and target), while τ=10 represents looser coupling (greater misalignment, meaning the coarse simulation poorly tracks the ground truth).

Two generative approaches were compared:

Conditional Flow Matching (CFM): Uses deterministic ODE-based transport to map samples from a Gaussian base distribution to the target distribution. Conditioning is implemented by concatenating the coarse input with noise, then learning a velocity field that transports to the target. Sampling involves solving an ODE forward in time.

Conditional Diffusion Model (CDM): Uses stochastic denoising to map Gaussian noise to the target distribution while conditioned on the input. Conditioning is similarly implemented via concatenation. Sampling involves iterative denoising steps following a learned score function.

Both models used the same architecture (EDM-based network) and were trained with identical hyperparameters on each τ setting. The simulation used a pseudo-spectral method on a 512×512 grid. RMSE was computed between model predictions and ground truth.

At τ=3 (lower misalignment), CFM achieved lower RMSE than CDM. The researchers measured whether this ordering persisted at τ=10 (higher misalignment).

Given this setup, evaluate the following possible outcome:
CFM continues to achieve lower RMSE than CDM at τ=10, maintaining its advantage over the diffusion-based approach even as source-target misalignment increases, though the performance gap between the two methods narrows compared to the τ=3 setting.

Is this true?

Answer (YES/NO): YES